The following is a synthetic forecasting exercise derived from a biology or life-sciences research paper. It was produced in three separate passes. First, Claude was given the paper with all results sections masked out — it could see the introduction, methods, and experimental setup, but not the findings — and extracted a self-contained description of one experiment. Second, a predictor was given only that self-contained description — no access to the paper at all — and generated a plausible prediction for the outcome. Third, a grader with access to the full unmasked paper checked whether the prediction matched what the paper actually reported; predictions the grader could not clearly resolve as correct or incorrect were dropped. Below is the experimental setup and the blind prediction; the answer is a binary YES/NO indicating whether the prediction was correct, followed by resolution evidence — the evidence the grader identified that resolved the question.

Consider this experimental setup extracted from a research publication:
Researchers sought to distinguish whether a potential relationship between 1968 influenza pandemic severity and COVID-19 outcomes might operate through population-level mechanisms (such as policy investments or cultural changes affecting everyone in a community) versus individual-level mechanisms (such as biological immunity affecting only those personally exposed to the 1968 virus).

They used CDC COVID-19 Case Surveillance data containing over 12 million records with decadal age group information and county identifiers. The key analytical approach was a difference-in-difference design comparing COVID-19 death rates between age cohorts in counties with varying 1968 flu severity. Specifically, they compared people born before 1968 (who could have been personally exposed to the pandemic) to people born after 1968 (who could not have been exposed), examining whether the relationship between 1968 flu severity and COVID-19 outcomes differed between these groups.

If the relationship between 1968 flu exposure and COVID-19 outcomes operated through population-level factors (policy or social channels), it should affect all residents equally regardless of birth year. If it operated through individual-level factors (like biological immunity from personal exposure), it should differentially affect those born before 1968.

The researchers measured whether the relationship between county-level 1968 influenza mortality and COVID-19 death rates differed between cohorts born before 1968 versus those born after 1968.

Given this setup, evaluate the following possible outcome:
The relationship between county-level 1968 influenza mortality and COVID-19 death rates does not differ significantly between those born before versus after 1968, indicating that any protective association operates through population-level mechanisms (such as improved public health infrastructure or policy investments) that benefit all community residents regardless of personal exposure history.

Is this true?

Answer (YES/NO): NO